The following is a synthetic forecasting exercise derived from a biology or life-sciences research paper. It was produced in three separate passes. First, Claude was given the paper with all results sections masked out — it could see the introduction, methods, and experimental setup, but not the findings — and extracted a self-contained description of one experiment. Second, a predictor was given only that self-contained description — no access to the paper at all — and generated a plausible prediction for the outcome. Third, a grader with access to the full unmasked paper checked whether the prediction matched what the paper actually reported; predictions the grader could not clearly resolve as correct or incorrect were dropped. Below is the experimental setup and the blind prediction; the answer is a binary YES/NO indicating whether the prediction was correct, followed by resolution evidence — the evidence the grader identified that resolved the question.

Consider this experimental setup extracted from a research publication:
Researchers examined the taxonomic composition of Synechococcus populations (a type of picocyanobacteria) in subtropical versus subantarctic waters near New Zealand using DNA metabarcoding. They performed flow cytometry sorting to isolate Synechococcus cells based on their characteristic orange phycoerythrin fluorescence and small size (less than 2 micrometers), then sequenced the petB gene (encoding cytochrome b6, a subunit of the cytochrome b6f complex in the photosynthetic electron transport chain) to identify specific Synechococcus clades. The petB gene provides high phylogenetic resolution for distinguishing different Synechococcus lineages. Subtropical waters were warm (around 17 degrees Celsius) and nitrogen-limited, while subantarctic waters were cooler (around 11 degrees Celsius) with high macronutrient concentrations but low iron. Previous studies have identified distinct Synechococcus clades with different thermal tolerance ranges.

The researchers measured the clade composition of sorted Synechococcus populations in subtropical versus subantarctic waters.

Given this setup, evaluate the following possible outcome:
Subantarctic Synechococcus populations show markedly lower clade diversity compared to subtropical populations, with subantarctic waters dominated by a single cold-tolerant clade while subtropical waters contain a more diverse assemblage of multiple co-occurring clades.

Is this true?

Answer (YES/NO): NO